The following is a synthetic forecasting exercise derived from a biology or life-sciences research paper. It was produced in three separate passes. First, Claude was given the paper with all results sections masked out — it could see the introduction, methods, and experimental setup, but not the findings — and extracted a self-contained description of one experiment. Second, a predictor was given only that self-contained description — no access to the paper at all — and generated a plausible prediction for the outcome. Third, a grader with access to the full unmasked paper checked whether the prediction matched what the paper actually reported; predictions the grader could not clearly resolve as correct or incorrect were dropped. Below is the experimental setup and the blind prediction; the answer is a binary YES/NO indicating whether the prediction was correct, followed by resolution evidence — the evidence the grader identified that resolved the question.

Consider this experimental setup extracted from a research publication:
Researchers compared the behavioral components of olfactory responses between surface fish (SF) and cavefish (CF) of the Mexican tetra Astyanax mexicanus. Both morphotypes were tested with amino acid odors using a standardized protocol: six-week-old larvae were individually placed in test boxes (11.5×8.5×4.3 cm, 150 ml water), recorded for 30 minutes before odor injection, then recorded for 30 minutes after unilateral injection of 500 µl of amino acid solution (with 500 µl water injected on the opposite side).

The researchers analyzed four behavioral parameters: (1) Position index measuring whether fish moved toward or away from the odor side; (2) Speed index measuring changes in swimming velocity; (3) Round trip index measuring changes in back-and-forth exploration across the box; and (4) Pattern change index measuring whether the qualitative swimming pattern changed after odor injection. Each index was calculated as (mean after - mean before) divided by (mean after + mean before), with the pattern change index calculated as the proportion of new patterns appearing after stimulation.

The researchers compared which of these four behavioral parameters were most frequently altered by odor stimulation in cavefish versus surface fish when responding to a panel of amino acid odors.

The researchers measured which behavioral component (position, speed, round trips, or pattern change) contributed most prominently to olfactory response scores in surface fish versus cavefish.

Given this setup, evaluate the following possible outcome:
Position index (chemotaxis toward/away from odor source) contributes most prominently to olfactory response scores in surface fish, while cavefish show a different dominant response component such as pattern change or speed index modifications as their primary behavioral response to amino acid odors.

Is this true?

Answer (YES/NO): NO